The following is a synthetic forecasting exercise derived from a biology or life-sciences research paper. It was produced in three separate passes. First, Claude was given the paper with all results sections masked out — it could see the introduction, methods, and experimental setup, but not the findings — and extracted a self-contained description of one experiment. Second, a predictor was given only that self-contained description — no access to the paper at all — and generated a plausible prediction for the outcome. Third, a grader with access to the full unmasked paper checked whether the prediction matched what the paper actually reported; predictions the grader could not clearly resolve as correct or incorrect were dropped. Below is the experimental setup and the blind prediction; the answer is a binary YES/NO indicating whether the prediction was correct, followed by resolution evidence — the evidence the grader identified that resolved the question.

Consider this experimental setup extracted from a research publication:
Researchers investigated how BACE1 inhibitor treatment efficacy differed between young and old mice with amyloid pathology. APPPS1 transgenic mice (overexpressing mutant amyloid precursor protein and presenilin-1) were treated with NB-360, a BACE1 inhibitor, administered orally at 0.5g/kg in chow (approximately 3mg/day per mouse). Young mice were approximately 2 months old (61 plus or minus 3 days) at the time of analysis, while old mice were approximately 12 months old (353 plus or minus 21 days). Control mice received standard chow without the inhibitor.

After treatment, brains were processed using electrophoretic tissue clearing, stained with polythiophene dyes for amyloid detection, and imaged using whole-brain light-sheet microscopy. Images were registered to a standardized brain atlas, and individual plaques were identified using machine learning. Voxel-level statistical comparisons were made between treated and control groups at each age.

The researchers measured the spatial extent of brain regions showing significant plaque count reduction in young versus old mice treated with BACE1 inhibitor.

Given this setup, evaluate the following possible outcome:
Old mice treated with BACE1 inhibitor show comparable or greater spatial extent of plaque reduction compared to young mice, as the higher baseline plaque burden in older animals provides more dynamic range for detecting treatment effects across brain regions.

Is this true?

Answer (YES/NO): NO